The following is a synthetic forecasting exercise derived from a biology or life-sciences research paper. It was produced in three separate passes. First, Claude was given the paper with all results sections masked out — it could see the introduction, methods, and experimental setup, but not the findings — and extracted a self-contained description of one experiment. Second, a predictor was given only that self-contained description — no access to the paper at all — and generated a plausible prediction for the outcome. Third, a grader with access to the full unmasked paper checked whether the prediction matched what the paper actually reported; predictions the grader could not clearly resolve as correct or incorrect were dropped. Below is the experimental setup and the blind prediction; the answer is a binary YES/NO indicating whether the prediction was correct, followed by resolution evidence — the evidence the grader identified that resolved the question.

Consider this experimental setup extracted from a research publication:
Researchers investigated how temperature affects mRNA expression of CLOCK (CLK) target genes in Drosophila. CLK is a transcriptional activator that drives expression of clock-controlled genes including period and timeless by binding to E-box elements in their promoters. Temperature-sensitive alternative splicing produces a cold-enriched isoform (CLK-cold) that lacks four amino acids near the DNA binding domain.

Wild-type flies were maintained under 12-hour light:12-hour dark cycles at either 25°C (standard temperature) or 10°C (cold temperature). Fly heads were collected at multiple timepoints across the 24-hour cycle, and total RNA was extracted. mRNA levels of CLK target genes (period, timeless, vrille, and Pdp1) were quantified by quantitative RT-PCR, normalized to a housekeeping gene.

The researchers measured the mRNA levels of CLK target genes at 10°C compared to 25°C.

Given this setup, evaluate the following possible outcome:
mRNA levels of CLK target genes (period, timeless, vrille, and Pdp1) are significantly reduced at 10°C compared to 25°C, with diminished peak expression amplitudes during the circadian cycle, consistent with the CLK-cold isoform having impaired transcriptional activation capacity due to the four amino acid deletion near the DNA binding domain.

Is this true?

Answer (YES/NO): NO